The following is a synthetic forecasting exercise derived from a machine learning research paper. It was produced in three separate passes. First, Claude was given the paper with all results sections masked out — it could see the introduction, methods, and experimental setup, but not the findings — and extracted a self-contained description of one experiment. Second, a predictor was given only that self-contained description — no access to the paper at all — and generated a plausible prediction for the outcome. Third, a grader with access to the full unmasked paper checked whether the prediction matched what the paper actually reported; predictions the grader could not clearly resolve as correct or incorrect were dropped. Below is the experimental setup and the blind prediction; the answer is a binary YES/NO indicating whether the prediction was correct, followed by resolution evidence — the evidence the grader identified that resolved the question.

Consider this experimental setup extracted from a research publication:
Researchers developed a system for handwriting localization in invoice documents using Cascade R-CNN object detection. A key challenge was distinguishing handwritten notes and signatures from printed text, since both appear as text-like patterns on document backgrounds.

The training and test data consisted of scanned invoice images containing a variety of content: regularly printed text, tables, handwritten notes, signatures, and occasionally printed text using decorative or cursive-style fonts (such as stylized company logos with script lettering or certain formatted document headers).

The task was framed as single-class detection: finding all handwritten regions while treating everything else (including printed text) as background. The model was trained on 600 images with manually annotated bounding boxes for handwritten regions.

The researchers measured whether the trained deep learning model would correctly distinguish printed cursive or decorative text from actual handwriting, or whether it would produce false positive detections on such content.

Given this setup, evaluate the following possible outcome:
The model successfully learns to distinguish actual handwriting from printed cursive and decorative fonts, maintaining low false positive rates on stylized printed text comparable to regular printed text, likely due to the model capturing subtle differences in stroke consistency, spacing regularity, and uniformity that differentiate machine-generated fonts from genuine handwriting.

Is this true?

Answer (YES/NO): NO